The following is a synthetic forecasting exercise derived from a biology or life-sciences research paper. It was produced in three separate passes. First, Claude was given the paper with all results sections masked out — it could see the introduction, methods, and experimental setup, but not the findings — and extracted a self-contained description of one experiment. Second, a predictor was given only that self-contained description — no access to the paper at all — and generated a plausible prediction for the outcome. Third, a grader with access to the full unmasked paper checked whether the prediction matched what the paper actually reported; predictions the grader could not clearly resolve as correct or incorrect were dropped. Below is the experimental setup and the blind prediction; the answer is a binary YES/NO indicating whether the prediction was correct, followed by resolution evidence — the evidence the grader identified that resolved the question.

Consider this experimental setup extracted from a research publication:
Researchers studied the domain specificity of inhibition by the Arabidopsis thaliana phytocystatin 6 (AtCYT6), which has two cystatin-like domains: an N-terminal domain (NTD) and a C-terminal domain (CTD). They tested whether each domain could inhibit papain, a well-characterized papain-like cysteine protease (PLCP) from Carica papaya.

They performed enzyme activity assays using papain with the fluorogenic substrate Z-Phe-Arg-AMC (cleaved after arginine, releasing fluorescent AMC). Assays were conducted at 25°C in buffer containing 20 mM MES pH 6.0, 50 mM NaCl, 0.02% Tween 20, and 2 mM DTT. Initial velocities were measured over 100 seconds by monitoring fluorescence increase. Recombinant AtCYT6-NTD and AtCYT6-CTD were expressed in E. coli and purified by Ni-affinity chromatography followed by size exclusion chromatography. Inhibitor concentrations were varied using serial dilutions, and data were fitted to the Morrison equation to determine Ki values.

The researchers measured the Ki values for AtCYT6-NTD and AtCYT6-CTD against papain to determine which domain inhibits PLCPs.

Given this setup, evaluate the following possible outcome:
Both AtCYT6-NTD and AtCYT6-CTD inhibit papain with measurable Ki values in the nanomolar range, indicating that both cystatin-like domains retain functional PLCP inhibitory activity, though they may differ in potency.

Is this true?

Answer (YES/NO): NO